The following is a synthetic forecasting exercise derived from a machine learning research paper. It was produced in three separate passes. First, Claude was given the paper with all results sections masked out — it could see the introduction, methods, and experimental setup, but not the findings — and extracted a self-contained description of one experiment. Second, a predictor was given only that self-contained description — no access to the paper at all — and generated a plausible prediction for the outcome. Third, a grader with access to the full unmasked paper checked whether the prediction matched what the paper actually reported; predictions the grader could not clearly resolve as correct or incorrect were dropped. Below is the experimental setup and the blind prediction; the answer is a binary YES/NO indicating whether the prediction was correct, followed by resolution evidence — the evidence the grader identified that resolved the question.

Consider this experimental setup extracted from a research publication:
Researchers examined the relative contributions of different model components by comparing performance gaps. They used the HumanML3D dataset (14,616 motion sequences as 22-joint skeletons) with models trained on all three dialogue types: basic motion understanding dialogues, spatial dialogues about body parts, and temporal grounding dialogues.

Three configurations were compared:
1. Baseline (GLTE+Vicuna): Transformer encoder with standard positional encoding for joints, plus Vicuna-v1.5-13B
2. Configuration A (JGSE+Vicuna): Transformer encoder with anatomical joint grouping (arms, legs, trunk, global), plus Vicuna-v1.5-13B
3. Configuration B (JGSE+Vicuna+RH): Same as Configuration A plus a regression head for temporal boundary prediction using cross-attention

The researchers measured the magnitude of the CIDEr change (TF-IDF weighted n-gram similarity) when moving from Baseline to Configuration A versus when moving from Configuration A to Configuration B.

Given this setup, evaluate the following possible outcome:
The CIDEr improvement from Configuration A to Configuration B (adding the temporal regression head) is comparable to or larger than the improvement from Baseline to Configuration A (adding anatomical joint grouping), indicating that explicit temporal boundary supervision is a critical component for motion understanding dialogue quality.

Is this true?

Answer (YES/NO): NO